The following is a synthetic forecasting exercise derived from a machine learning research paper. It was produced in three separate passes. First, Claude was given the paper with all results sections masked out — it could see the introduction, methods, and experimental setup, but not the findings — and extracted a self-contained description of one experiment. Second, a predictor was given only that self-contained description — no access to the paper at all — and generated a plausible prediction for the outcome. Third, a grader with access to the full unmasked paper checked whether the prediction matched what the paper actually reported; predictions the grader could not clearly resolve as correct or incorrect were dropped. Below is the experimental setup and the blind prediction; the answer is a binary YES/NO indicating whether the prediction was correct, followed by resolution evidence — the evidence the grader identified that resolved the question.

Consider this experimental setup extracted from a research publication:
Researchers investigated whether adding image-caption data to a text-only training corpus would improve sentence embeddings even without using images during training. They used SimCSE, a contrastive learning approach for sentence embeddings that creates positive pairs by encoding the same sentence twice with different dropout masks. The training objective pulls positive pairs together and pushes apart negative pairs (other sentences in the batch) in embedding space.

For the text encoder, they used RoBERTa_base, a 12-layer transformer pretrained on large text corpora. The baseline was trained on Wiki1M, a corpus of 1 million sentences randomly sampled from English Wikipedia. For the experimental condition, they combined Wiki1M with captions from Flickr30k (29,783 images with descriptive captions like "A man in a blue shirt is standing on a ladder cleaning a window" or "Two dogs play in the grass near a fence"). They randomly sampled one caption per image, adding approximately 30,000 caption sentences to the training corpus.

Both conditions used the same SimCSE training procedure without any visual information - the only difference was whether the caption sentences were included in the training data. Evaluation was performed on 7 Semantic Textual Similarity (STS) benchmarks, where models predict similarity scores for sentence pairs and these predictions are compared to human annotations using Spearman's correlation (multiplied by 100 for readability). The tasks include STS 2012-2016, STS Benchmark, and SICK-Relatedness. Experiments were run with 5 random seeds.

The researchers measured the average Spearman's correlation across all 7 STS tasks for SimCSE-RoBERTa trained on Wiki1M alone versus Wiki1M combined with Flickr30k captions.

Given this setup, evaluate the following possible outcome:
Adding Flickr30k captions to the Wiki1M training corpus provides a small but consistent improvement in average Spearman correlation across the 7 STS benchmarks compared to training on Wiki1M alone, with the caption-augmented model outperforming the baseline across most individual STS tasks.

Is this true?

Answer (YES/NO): NO